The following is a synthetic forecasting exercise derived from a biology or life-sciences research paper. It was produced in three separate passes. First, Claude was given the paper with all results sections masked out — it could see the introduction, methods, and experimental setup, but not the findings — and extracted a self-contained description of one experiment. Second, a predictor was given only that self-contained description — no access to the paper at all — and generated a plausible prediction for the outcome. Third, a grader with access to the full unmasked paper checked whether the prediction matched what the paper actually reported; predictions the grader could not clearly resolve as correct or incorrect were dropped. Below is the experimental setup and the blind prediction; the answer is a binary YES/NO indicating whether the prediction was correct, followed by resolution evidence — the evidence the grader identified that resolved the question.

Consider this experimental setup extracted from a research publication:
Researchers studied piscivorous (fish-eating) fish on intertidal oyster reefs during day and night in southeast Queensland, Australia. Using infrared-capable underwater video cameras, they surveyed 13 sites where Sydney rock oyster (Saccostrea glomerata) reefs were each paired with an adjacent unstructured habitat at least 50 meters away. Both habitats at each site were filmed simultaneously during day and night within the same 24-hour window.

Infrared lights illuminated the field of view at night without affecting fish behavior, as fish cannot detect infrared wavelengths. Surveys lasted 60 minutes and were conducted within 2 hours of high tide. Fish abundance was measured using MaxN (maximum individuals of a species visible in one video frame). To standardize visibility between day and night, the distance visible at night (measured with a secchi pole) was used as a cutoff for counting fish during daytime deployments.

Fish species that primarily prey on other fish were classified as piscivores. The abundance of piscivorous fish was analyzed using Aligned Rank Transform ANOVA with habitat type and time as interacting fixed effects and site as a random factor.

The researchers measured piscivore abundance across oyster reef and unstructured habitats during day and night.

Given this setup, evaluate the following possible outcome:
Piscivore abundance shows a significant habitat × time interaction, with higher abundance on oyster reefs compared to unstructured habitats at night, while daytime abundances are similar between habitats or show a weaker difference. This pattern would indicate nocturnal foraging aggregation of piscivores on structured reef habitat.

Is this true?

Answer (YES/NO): NO